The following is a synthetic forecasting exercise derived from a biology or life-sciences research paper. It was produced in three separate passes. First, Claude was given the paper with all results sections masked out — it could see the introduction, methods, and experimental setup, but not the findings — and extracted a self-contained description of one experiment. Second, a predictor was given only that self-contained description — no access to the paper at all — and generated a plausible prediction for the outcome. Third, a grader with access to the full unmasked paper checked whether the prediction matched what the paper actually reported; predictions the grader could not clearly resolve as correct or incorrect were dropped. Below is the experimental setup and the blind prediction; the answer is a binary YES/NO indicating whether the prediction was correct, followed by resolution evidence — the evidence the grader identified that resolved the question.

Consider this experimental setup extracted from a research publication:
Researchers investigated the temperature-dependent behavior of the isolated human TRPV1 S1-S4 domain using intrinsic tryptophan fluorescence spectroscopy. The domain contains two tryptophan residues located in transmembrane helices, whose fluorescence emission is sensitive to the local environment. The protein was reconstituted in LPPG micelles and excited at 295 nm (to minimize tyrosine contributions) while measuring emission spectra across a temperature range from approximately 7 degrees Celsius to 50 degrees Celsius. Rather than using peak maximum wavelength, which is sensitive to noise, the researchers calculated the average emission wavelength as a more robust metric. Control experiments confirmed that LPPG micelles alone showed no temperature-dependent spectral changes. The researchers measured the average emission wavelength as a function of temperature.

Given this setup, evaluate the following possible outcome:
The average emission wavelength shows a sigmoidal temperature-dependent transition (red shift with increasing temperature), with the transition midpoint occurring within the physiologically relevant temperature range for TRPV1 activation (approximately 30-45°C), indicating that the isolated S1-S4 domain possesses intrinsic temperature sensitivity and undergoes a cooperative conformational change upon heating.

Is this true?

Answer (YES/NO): YES